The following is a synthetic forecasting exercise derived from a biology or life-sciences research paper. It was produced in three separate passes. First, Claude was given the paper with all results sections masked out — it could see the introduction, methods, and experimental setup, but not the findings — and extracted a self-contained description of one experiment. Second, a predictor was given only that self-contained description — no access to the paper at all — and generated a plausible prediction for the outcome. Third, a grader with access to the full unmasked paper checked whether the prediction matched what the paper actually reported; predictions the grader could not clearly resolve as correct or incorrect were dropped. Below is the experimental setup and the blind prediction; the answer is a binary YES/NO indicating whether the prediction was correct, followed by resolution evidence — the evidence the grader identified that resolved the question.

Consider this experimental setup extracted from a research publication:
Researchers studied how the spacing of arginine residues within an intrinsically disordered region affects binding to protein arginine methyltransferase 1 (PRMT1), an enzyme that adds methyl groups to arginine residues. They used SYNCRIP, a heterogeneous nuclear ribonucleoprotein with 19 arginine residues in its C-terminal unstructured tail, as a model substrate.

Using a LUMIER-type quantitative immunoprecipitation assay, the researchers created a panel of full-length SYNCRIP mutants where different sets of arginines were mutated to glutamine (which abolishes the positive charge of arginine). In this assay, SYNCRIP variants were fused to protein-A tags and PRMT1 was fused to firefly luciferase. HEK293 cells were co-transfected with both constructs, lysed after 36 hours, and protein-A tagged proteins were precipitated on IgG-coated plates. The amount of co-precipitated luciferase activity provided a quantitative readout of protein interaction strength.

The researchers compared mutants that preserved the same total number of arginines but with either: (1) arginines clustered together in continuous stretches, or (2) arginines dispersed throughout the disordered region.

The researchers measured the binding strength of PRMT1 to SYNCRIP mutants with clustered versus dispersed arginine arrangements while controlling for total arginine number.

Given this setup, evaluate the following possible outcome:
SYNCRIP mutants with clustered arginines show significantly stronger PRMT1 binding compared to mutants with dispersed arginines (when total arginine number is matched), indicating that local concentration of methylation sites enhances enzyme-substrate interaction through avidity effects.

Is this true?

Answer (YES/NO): YES